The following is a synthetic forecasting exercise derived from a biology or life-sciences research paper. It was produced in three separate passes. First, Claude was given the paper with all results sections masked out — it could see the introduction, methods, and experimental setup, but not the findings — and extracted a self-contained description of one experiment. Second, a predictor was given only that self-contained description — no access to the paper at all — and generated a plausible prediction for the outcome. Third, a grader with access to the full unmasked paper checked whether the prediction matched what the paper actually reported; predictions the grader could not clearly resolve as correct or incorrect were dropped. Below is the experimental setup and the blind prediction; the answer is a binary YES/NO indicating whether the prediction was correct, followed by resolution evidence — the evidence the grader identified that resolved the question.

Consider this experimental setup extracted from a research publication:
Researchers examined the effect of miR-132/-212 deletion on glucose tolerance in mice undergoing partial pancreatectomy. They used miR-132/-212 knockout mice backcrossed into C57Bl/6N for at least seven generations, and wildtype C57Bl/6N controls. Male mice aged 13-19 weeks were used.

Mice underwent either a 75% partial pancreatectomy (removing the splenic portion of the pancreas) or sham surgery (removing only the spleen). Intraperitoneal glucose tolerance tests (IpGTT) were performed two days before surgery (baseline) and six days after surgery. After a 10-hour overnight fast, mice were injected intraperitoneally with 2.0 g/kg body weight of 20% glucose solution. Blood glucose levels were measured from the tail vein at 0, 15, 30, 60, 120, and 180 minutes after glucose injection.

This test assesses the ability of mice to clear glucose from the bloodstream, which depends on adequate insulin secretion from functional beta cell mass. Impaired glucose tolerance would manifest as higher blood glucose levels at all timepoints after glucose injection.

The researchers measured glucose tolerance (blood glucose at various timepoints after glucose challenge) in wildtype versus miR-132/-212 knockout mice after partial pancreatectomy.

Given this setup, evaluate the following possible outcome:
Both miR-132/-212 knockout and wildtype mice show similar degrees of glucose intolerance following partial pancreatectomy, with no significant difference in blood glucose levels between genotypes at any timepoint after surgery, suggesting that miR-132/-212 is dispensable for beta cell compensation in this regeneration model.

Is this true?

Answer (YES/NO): NO